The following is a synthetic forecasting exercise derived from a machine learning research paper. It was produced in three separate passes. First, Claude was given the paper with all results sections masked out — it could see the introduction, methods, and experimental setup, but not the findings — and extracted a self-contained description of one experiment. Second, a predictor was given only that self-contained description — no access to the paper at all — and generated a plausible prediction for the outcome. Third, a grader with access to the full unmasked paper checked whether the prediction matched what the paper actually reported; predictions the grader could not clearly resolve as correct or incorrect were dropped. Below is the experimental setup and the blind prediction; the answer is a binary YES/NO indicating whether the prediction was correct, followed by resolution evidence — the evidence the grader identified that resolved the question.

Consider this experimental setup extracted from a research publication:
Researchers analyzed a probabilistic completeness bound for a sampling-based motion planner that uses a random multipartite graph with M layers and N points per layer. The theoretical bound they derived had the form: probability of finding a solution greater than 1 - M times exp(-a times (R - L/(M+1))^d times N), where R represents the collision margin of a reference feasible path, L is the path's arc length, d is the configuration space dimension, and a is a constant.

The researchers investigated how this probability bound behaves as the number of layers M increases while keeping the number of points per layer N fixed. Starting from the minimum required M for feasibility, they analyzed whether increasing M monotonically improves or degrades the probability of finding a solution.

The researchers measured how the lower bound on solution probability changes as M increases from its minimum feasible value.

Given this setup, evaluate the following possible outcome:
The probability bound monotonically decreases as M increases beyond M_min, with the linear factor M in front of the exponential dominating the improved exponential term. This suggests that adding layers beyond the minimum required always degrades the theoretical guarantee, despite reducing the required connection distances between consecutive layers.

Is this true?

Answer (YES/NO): NO